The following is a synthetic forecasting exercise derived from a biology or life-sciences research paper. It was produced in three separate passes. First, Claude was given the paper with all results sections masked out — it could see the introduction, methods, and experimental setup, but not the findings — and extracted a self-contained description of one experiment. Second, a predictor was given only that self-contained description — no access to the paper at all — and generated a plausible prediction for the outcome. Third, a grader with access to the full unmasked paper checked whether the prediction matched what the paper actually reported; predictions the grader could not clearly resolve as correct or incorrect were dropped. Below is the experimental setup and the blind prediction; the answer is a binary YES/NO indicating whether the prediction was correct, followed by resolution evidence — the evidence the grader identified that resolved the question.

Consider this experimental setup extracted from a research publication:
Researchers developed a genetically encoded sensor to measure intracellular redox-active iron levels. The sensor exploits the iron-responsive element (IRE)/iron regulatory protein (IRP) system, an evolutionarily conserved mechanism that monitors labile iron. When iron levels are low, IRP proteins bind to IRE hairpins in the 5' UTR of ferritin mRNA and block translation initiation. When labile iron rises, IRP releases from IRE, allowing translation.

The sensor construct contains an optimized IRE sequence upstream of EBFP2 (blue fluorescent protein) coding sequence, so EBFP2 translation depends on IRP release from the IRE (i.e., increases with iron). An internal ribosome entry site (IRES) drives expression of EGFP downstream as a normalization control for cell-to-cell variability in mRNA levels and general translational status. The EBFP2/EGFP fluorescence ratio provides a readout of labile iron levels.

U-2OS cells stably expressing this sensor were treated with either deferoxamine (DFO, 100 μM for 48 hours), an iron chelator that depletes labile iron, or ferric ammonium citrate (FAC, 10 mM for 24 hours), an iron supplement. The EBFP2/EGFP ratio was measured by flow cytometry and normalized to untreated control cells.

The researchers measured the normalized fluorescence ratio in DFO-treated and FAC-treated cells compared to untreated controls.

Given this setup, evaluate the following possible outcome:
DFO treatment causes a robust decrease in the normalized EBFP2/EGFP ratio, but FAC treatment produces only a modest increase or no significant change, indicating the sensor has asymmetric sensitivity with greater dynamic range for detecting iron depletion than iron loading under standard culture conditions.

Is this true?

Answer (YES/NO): NO